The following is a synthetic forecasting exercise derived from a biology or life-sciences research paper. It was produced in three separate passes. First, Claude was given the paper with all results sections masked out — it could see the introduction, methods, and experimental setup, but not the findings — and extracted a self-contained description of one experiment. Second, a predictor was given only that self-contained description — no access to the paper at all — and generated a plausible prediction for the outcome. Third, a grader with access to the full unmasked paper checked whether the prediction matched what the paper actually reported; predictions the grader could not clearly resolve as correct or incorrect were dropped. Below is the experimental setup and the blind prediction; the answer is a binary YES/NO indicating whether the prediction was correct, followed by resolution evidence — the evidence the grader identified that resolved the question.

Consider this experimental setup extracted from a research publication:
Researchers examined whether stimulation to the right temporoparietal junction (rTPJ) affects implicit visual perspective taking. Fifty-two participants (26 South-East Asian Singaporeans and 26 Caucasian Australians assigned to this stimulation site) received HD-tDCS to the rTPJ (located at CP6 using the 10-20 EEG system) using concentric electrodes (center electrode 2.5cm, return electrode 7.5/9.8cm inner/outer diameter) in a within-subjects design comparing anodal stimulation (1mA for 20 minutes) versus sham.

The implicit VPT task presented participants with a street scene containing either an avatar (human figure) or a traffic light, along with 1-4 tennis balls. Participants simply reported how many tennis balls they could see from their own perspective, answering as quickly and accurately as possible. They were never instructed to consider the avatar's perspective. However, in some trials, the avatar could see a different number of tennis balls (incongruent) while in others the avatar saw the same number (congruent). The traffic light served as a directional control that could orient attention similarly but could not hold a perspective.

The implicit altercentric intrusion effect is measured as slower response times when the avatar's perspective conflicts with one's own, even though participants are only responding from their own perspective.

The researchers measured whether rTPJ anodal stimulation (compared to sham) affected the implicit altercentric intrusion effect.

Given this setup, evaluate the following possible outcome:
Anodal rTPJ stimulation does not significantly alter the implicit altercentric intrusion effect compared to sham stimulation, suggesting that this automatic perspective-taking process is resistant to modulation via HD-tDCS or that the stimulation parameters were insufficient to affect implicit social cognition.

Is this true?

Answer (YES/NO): YES